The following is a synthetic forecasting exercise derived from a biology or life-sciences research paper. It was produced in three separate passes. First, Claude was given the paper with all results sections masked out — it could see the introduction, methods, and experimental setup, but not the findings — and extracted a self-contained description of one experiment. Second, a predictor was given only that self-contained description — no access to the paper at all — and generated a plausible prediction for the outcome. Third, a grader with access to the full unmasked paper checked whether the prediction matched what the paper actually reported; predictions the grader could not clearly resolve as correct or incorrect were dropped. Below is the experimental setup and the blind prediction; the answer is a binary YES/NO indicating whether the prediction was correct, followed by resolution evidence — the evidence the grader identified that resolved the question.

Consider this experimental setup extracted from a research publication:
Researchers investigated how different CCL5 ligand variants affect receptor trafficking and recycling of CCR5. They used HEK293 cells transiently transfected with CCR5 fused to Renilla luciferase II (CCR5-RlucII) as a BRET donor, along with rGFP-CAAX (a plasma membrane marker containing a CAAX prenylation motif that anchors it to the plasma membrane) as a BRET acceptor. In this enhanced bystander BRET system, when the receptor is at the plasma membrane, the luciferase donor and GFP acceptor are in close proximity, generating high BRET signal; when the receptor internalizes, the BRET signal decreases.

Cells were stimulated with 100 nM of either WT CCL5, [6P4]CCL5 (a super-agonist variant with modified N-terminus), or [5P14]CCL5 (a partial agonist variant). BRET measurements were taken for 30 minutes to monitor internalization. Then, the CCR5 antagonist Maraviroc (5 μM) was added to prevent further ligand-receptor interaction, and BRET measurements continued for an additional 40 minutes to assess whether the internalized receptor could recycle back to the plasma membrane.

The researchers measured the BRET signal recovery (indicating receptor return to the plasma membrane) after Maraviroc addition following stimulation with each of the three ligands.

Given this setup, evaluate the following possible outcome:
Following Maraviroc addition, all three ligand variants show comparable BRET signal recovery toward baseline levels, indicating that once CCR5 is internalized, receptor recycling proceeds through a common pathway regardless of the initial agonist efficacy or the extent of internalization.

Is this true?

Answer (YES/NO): NO